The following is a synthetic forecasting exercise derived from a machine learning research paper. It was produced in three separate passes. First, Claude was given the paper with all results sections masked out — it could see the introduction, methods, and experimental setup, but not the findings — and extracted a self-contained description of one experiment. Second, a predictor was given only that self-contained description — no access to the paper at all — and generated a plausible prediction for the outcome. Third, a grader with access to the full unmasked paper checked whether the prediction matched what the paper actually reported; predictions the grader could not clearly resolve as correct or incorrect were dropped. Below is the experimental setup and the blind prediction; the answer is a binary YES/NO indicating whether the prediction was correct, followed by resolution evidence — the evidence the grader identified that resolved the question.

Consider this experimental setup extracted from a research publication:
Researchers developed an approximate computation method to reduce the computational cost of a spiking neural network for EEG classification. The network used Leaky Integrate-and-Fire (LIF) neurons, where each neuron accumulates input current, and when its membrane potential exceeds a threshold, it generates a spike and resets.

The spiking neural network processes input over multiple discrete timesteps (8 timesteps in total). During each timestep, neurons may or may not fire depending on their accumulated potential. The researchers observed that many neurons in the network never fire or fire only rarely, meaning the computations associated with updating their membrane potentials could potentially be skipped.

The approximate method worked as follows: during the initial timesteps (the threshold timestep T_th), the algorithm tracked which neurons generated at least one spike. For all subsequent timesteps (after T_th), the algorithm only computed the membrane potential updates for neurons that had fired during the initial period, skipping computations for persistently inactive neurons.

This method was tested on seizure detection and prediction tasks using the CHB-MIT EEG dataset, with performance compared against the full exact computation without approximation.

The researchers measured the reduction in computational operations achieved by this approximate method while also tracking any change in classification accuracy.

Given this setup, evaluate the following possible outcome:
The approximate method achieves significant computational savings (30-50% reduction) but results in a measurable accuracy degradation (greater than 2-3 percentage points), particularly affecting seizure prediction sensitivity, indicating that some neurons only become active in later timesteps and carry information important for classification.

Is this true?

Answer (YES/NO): NO